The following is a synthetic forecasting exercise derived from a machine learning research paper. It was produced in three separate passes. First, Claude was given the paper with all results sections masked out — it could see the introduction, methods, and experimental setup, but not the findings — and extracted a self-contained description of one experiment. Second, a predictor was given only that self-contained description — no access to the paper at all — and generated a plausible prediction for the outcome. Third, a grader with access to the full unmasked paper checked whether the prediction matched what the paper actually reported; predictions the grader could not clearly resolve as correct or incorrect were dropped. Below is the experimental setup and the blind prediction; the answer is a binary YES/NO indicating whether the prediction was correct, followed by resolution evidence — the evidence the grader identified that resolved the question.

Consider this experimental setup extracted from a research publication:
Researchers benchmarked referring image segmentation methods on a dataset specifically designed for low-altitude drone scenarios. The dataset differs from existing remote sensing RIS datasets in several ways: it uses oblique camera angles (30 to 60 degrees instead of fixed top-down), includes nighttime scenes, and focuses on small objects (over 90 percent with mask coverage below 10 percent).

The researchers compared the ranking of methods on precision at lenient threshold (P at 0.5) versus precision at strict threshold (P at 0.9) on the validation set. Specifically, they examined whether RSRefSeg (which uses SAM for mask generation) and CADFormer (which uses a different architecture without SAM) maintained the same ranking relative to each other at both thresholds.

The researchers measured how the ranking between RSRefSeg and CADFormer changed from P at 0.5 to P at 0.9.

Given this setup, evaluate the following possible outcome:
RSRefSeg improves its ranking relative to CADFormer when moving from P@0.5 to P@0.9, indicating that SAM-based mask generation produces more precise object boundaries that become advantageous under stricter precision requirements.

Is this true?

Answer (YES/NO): NO